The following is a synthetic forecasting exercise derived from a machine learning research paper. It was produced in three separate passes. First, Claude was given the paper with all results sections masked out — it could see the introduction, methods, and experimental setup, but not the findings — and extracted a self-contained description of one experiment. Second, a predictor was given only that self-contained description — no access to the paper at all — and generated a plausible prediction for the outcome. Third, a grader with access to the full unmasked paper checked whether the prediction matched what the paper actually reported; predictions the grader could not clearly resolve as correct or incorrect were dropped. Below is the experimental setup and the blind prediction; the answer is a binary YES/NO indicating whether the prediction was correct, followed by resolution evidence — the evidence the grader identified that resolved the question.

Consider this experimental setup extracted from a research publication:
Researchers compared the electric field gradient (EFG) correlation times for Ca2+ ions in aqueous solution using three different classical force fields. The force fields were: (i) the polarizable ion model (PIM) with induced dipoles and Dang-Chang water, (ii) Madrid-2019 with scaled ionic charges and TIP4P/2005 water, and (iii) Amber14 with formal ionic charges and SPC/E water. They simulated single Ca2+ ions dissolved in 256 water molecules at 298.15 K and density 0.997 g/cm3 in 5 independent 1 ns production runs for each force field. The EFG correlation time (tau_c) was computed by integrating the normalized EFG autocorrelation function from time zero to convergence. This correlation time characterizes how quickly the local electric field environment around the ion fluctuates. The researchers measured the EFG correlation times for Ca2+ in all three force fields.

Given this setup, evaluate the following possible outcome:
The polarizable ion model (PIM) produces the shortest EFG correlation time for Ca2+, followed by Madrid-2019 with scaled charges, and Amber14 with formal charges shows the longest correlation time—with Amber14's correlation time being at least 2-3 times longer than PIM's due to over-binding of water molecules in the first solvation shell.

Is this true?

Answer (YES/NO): YES